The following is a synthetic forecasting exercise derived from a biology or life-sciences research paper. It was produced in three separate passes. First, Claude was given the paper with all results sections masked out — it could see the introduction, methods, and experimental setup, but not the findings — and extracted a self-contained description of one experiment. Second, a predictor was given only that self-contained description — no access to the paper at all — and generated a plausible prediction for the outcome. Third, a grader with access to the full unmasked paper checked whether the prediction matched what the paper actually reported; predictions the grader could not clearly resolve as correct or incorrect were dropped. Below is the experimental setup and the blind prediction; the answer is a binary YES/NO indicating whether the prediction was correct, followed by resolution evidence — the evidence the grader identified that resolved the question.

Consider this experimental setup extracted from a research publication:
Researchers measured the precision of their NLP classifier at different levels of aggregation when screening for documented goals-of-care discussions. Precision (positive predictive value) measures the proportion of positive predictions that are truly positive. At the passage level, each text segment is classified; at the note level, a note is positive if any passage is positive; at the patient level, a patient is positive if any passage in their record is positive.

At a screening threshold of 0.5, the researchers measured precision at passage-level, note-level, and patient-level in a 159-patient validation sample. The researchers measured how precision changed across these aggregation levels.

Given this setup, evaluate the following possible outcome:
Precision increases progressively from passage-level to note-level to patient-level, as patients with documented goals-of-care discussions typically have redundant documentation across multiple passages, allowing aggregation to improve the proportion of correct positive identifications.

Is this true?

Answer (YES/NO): YES